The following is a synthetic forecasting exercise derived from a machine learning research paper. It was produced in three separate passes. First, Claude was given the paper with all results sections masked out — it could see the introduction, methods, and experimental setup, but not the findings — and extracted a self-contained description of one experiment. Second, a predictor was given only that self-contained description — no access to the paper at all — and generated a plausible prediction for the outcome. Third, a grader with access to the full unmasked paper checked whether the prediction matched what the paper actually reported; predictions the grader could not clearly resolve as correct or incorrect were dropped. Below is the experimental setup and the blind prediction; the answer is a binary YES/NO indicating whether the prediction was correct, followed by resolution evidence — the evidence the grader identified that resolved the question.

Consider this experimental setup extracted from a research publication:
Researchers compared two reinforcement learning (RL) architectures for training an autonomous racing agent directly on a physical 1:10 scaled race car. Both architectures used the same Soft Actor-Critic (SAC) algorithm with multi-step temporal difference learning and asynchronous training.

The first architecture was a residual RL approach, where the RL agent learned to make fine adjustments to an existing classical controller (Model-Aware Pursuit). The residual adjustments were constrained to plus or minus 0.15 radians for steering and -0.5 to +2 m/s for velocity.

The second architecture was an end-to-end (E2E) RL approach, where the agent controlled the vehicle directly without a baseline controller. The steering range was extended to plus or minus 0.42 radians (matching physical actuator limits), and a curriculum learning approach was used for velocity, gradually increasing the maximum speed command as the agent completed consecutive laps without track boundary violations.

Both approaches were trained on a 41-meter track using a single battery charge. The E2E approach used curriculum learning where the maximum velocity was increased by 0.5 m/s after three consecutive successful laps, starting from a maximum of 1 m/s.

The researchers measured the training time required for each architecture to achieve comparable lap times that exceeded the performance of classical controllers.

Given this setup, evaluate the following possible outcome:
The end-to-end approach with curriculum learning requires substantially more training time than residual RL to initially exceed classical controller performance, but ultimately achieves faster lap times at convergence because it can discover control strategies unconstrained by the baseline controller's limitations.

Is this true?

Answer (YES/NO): NO